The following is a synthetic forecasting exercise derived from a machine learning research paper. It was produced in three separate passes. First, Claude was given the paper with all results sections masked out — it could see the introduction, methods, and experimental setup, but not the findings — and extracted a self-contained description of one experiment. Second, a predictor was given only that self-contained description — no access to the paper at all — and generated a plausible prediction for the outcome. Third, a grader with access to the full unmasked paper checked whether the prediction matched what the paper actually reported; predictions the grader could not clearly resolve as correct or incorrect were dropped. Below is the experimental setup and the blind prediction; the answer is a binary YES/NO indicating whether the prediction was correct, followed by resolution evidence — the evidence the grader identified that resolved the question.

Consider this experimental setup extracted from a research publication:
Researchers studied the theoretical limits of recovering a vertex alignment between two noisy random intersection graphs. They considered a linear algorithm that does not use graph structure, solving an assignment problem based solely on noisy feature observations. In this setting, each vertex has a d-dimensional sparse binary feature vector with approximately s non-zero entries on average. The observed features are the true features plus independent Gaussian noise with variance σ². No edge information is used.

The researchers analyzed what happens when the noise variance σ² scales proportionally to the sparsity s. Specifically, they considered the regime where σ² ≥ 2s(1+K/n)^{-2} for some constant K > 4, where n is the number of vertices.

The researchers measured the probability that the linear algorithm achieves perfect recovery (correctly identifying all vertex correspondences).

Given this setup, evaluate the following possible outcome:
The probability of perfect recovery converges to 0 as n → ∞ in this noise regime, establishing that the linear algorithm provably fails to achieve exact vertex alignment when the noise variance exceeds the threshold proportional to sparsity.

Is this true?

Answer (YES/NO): NO